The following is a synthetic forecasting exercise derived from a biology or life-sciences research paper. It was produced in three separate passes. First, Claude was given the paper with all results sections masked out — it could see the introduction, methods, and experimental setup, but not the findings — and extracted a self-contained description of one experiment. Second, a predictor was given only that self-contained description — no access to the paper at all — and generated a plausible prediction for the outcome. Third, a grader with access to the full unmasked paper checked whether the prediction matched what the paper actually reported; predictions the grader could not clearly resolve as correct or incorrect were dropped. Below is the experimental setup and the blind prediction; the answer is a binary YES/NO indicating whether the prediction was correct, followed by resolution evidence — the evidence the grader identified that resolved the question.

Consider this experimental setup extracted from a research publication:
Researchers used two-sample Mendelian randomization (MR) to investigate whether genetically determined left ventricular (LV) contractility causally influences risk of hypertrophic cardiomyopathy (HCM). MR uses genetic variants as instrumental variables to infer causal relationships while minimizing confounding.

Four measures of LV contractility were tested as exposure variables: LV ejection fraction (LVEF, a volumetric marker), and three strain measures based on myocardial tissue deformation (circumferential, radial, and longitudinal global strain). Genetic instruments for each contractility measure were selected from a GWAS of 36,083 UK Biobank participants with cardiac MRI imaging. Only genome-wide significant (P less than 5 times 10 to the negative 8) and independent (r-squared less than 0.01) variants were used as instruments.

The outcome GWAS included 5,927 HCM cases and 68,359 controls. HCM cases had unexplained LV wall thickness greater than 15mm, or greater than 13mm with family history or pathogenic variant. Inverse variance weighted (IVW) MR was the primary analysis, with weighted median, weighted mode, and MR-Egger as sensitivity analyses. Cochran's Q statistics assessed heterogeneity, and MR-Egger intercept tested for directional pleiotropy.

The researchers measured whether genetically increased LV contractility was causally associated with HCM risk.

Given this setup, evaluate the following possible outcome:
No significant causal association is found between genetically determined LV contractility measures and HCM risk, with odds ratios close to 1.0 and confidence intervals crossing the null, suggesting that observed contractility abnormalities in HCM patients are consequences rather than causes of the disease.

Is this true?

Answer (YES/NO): NO